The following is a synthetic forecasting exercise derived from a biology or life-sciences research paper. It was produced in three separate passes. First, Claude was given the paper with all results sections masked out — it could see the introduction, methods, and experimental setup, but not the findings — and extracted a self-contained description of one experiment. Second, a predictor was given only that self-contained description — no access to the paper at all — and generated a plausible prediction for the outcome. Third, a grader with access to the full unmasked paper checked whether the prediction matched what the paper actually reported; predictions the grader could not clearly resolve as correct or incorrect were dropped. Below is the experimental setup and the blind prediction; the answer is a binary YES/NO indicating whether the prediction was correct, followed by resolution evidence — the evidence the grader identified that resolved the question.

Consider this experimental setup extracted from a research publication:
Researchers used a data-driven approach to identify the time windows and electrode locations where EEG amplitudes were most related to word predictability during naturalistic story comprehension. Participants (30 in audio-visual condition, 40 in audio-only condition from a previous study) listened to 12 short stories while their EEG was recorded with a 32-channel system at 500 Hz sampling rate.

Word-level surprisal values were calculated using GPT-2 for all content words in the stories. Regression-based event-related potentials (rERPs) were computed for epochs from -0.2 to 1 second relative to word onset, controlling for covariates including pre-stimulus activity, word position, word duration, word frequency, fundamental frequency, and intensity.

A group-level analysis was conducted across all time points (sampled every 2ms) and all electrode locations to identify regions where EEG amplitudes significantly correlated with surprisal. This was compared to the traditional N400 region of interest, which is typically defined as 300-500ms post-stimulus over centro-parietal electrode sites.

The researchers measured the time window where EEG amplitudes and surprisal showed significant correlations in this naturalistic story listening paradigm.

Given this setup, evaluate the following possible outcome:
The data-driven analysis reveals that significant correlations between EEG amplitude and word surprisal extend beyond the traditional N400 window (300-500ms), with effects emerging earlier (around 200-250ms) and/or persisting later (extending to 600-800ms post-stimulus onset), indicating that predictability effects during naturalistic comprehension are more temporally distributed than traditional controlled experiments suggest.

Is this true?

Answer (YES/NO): NO